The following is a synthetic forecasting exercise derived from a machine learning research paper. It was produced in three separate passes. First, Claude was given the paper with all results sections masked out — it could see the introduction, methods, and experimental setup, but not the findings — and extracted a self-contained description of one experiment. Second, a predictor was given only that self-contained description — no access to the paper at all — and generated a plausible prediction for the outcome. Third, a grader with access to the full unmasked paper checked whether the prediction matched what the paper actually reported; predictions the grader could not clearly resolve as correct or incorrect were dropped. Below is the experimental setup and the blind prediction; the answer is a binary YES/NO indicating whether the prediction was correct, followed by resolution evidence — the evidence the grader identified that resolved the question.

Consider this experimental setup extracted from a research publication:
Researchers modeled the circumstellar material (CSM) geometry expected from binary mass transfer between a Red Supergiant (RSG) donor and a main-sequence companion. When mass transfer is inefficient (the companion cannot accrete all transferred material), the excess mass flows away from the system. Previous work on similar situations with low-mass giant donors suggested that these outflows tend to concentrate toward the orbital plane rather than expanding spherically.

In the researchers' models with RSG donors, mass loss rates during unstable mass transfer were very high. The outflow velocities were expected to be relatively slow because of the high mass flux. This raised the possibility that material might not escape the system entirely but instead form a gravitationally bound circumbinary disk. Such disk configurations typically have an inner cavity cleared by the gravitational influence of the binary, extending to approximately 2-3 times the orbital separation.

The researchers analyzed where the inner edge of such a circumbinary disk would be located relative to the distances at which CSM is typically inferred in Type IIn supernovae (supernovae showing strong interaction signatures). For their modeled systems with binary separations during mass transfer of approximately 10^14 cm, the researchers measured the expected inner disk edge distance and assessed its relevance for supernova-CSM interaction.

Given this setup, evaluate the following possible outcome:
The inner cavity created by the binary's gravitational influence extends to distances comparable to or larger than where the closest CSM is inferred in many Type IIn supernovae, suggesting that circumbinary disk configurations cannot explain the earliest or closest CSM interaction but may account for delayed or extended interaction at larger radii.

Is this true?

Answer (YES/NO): NO